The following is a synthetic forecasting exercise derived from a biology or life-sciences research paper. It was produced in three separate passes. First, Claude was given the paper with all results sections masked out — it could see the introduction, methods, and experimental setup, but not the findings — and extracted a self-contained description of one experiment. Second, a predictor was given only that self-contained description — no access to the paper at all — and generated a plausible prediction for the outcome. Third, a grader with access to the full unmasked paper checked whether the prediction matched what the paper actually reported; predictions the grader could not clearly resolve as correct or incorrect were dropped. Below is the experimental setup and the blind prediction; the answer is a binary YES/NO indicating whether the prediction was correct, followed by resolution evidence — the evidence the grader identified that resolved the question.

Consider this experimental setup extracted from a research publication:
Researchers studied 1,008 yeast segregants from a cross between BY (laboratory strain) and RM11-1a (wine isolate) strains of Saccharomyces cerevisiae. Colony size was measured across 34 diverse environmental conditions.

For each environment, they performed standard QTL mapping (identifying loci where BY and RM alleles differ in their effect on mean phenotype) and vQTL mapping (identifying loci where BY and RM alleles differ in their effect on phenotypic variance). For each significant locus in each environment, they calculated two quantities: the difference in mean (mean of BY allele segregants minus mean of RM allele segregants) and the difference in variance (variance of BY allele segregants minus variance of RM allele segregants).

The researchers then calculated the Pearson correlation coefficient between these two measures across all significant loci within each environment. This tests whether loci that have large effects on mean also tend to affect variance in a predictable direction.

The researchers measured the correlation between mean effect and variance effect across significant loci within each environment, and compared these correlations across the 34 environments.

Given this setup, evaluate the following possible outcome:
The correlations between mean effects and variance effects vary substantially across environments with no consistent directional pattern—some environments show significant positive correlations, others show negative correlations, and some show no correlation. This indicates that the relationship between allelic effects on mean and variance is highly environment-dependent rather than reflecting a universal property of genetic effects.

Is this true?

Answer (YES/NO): YES